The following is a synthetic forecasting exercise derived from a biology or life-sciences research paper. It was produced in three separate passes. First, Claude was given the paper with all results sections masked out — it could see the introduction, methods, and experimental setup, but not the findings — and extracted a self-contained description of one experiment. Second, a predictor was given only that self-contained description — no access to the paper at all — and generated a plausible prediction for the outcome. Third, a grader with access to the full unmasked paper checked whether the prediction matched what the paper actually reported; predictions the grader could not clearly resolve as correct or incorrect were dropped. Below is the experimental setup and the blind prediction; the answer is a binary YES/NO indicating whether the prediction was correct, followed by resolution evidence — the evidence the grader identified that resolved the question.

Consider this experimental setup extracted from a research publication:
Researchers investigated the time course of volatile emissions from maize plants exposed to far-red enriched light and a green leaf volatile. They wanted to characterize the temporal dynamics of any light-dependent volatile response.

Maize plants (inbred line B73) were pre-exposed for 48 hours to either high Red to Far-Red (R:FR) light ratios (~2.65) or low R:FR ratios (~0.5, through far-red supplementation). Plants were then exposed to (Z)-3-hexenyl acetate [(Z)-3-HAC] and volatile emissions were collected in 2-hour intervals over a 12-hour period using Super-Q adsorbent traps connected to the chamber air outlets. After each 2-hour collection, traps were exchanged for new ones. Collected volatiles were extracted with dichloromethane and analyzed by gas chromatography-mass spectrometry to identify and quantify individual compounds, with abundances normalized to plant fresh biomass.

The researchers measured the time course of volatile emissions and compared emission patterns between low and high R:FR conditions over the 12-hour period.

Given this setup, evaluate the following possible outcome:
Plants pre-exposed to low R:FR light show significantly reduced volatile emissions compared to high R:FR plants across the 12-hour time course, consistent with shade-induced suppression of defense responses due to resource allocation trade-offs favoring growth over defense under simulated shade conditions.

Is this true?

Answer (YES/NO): NO